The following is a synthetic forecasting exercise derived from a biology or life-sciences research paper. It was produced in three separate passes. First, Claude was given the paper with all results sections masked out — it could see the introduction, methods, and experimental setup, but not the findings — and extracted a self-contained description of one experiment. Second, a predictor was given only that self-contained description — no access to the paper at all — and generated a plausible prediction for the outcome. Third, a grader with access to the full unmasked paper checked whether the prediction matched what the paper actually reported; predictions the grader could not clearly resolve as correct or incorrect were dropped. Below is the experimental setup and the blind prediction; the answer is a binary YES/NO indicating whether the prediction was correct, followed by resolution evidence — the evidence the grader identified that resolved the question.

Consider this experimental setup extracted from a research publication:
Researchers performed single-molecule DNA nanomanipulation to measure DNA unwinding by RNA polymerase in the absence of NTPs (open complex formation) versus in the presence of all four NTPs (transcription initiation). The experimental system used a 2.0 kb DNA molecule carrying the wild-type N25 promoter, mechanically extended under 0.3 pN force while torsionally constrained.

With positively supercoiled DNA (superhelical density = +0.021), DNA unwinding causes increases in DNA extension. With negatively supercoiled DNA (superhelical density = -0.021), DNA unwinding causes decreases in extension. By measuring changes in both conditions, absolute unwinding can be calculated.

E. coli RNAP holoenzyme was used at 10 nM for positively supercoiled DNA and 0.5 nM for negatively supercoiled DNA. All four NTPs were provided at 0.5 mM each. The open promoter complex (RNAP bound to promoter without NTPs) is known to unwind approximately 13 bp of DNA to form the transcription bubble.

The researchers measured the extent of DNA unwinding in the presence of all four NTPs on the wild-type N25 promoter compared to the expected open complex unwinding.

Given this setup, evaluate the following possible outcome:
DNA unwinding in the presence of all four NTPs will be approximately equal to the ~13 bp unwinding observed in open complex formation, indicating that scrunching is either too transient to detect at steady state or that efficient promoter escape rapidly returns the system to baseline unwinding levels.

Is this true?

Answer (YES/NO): NO